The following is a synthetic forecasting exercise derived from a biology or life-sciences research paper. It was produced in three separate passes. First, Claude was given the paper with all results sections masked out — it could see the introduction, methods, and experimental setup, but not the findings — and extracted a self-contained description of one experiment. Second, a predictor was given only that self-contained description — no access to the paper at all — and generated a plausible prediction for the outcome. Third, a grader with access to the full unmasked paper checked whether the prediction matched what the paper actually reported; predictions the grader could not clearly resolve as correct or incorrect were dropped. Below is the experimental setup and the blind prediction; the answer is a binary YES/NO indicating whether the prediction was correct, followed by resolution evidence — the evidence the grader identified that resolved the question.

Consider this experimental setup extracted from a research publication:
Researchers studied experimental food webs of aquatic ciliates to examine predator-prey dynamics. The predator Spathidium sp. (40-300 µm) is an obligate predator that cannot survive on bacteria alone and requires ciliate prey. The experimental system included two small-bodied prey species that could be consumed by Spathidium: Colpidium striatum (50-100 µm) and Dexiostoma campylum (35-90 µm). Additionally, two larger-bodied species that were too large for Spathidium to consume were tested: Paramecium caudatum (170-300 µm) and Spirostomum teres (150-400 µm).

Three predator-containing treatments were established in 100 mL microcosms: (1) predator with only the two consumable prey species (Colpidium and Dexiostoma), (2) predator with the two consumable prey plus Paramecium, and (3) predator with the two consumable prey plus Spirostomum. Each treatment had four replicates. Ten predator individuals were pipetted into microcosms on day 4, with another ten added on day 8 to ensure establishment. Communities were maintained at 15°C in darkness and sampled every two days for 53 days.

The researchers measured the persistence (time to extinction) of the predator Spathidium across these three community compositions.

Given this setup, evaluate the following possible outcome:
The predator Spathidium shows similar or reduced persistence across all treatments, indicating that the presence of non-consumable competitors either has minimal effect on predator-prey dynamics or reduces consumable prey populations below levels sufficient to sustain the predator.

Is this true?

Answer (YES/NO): NO